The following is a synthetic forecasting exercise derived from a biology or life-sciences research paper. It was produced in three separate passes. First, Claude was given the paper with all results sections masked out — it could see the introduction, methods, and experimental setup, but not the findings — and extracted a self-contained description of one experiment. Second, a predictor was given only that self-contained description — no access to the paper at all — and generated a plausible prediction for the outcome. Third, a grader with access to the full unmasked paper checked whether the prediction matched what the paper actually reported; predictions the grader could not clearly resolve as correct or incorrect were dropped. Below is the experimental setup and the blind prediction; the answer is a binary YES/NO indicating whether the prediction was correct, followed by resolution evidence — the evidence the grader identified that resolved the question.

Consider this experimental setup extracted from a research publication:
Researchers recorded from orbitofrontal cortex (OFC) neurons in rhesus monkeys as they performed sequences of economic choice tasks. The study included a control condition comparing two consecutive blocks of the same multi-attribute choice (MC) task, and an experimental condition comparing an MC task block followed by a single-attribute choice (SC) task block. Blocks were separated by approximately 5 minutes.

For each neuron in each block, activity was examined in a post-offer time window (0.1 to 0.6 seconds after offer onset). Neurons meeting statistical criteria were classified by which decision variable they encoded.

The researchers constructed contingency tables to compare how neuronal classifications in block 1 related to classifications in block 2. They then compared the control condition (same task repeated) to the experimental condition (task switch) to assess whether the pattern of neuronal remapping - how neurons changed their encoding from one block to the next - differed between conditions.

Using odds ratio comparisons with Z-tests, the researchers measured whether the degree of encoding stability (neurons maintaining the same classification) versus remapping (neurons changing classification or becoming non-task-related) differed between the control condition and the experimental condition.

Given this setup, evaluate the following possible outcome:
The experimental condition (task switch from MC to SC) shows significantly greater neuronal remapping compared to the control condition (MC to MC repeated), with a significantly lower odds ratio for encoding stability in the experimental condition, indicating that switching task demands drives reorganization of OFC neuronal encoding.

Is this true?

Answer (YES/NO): YES